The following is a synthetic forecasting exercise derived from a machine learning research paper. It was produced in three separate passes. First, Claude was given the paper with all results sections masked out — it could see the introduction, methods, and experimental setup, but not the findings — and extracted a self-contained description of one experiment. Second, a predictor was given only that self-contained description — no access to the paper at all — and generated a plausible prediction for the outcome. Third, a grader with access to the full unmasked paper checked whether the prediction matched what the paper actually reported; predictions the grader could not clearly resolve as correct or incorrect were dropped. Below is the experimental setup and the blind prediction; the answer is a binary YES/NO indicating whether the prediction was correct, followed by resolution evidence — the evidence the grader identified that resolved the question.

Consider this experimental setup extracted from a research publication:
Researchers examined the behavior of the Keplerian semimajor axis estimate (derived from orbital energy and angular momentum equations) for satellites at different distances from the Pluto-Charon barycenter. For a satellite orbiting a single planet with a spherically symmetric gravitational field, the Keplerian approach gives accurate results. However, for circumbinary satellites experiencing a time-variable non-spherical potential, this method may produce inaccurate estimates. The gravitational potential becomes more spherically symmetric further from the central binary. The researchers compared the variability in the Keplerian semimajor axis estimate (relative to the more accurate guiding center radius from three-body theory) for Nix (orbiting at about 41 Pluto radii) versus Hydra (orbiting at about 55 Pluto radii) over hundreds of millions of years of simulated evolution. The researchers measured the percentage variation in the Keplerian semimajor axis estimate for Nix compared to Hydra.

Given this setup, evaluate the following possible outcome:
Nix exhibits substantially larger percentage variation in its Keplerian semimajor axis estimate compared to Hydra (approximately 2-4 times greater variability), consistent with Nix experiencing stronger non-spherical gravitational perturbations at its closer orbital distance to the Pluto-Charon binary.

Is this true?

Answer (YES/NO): YES